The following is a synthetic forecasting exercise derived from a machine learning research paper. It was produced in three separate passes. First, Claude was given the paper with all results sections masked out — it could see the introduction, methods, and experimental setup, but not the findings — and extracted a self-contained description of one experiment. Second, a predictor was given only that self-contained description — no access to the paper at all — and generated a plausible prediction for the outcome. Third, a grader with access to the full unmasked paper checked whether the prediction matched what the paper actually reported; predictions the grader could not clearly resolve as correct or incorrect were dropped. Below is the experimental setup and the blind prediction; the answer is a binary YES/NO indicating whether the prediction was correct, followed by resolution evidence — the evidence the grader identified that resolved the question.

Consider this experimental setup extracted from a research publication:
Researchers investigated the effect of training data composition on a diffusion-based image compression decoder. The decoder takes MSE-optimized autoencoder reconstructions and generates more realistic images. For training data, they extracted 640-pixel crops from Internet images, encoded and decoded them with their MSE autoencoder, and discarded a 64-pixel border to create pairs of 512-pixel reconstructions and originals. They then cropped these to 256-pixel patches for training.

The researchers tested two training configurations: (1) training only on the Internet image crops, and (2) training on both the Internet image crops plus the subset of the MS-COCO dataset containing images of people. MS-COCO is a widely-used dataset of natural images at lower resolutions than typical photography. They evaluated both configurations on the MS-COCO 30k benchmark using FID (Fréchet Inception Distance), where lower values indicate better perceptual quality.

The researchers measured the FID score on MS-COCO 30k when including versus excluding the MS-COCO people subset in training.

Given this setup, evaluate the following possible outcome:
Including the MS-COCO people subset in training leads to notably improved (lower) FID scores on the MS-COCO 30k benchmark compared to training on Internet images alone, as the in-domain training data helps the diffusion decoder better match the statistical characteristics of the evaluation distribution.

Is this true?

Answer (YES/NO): YES